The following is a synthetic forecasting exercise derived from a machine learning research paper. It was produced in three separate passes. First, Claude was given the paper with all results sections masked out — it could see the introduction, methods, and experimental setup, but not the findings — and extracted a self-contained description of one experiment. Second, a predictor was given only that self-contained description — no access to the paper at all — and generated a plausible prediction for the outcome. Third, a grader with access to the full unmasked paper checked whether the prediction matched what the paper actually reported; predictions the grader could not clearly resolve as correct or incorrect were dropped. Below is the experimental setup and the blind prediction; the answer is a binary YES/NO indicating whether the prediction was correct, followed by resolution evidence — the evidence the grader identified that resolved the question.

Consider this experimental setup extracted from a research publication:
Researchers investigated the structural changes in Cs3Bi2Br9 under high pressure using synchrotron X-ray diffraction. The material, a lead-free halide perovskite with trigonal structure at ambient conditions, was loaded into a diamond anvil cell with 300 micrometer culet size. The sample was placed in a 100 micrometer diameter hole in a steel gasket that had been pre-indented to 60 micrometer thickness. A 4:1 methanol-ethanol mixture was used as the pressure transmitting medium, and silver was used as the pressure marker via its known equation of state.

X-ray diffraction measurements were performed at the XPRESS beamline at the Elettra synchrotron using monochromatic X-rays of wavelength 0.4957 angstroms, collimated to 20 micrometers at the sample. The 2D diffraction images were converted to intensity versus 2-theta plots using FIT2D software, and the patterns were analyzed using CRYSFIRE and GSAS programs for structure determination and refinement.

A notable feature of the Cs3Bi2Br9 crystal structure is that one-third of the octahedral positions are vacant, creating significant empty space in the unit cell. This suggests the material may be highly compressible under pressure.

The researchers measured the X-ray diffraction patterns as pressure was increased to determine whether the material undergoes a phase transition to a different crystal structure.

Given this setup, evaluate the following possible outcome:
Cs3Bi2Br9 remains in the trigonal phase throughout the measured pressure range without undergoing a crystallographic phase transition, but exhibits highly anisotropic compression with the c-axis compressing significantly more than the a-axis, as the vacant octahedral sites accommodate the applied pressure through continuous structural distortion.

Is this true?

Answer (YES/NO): NO